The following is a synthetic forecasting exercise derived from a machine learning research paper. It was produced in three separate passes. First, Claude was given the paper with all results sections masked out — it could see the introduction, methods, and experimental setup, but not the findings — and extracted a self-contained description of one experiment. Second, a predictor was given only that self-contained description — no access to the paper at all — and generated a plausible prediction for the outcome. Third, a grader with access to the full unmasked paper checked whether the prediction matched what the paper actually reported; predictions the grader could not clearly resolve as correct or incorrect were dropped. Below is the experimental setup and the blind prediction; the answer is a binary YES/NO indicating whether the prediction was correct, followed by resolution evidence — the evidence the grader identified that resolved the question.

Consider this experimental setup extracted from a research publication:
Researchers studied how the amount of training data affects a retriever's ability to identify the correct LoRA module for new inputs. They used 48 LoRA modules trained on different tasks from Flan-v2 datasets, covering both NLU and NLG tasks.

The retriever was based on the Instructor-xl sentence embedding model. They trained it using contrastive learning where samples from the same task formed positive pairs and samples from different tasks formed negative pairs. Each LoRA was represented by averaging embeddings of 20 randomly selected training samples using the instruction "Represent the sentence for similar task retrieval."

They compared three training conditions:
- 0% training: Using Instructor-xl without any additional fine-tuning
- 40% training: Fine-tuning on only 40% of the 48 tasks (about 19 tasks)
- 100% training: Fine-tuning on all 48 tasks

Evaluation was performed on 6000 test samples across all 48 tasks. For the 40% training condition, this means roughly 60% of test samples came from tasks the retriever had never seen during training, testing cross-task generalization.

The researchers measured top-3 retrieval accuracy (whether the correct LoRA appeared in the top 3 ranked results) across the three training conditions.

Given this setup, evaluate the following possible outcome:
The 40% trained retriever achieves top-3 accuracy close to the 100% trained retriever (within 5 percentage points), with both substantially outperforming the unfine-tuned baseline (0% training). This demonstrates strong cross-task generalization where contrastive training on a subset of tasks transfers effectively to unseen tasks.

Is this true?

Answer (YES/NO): NO